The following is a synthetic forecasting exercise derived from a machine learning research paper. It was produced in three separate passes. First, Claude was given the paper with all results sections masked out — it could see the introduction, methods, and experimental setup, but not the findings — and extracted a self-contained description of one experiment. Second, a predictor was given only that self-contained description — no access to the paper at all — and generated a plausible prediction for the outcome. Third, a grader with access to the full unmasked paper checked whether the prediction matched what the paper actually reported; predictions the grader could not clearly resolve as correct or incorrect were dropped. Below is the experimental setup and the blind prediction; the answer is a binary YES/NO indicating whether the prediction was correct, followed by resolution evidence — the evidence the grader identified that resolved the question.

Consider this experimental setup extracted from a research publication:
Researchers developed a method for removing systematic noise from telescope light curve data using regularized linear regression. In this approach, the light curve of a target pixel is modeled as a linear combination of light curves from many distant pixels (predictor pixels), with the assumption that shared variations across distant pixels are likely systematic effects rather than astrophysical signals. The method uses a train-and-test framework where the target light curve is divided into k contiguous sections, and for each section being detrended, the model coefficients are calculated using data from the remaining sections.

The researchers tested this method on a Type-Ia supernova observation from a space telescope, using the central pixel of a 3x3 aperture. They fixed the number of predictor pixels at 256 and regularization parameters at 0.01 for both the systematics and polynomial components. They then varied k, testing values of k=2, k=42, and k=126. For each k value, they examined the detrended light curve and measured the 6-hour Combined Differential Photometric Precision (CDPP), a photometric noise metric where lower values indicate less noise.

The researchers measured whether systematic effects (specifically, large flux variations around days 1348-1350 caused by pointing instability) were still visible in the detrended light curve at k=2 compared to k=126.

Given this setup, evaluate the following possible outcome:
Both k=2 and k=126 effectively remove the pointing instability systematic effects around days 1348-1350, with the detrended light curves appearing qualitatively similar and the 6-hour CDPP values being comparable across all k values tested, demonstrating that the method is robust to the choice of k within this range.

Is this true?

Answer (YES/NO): NO